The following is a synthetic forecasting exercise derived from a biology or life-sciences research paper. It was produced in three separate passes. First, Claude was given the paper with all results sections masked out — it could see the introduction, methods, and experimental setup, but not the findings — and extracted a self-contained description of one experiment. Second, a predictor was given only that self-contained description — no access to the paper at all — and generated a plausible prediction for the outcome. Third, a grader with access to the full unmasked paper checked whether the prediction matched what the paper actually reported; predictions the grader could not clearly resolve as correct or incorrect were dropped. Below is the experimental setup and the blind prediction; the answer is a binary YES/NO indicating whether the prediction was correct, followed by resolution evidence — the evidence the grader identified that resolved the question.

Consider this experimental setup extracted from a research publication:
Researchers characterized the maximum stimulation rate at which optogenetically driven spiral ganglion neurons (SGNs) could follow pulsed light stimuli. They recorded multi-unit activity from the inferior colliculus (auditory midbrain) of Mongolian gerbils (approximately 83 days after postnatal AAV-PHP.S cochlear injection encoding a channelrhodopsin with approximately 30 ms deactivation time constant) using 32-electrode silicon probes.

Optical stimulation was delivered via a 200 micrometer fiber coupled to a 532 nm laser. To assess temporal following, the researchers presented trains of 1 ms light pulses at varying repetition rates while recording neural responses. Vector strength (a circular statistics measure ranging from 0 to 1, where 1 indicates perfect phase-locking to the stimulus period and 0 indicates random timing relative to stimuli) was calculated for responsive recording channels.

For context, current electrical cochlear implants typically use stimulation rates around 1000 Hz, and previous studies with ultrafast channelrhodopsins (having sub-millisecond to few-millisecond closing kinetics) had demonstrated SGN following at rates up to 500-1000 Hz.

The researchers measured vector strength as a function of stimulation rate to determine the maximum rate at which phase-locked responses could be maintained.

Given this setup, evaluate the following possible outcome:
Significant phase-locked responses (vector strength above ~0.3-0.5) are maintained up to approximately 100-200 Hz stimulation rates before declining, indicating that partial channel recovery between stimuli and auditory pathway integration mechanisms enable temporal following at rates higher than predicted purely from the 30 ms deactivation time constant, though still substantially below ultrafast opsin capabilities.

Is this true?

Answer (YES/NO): NO